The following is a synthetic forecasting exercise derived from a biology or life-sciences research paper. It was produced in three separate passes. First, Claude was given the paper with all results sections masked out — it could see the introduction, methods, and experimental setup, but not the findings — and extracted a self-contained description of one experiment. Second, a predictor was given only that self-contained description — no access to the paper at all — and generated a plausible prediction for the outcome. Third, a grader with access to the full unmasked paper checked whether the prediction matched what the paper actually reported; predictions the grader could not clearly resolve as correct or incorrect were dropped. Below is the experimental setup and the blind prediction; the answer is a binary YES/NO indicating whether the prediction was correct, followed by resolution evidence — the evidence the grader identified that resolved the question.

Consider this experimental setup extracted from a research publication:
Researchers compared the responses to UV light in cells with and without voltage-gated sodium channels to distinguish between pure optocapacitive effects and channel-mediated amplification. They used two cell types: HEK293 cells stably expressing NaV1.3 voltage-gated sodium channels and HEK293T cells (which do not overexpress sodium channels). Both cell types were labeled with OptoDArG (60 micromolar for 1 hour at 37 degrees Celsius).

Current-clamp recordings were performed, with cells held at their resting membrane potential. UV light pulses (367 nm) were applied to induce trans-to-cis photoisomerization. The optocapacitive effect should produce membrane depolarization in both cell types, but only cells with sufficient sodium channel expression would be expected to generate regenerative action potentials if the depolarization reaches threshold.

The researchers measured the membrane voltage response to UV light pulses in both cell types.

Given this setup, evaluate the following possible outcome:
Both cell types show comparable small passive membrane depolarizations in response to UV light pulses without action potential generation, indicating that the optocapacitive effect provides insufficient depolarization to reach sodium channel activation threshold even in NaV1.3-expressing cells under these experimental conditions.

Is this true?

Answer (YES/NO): NO